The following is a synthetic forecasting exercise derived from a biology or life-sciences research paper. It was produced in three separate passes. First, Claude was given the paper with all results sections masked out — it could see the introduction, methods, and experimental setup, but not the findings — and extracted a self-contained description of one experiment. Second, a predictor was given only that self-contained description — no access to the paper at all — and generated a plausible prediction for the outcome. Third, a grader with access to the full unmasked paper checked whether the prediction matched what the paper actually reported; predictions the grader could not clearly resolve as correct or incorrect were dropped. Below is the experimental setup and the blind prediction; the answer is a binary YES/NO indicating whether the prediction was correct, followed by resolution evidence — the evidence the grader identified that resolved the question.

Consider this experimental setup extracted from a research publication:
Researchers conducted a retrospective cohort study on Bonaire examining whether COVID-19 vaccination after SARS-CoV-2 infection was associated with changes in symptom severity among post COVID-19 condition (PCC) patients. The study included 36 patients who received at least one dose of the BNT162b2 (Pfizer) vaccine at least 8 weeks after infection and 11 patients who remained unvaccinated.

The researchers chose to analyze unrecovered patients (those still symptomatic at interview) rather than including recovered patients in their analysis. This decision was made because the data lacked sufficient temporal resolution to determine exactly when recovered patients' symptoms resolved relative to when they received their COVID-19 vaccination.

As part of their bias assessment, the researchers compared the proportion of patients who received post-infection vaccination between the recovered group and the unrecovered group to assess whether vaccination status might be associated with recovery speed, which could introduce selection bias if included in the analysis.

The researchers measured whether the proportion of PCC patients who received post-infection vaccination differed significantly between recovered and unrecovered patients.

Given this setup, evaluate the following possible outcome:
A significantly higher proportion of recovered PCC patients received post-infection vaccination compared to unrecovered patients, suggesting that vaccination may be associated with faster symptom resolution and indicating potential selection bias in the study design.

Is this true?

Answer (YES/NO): NO